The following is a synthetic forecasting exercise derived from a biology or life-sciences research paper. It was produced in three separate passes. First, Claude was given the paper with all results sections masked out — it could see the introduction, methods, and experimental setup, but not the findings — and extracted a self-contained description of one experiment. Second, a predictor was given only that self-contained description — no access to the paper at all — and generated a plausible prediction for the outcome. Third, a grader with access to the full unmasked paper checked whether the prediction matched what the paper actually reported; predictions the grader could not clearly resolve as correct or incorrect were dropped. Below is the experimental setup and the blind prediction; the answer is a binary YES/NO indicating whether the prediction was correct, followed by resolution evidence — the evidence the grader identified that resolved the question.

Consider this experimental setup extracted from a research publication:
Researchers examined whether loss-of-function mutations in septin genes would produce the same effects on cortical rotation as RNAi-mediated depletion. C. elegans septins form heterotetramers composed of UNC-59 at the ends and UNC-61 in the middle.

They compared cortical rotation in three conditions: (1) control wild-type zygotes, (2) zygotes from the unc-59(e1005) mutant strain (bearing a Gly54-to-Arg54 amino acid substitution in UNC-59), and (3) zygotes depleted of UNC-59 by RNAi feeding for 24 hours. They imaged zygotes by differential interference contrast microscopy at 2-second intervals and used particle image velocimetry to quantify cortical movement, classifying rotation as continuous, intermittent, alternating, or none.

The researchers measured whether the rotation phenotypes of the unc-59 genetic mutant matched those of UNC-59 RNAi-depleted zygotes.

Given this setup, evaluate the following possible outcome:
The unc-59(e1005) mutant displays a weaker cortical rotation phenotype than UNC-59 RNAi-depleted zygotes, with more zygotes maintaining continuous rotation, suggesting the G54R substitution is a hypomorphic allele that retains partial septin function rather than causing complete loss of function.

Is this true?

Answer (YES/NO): NO